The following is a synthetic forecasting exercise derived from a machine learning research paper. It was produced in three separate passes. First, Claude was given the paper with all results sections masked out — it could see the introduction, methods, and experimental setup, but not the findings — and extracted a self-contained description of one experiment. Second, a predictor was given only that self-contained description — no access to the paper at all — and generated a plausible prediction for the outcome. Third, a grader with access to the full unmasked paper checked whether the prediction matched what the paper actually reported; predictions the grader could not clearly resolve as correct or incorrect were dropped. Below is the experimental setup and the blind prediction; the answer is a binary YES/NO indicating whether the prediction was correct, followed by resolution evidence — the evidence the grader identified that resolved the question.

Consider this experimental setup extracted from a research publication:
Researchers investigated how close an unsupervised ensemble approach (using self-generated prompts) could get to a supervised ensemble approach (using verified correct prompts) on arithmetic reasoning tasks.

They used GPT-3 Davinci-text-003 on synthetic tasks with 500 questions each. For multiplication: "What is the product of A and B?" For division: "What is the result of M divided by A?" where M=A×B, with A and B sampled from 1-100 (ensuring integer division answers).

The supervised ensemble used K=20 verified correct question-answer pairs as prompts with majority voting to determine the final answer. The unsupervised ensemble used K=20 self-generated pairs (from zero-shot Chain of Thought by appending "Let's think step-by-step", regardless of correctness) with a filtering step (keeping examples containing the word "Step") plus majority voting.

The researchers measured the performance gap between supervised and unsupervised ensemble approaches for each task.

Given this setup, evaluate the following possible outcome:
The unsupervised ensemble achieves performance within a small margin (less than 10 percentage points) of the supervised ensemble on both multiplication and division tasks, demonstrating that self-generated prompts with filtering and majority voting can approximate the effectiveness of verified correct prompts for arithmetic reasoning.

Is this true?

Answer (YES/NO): YES